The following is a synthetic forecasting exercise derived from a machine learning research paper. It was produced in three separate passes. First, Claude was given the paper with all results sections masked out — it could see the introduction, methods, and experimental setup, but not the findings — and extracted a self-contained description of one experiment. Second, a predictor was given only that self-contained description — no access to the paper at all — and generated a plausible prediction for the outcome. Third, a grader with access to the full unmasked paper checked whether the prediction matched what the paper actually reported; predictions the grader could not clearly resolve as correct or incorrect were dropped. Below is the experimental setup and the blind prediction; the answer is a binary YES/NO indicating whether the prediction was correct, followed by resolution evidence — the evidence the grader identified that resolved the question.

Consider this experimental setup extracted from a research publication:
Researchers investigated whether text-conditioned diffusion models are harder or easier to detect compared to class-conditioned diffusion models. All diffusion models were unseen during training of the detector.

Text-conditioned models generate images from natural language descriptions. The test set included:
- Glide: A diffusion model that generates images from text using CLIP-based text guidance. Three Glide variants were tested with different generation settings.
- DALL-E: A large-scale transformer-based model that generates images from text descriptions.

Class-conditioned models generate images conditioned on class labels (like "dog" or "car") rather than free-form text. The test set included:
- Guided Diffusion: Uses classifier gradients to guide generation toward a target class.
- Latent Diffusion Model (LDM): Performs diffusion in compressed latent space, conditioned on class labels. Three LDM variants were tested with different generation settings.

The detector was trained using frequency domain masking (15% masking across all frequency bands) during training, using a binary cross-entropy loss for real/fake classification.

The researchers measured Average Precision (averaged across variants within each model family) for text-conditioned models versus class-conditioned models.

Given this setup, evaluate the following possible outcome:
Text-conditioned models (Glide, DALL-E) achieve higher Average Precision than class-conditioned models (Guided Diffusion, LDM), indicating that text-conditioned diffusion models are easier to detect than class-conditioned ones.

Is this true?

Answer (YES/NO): YES